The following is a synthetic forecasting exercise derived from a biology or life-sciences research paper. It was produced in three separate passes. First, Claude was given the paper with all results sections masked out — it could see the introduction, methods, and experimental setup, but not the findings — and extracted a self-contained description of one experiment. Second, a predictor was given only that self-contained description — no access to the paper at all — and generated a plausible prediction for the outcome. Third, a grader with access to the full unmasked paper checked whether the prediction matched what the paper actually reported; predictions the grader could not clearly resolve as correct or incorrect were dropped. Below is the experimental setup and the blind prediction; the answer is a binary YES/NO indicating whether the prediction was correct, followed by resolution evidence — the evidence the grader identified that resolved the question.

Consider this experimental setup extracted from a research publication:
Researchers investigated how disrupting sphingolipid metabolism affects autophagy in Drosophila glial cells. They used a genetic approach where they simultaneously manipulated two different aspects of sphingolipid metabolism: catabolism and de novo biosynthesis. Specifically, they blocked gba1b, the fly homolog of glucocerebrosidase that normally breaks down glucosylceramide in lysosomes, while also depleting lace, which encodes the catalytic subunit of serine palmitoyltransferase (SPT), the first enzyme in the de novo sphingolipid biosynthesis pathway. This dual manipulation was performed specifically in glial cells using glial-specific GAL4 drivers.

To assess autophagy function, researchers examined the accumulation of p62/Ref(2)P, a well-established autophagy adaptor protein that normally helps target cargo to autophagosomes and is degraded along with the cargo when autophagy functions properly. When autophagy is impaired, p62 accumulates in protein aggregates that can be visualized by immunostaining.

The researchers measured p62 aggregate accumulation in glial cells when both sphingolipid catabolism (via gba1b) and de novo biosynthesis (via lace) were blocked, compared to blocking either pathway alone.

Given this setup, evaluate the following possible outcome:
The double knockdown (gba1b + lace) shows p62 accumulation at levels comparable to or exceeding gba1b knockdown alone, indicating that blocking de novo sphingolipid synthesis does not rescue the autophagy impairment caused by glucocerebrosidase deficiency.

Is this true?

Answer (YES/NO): NO